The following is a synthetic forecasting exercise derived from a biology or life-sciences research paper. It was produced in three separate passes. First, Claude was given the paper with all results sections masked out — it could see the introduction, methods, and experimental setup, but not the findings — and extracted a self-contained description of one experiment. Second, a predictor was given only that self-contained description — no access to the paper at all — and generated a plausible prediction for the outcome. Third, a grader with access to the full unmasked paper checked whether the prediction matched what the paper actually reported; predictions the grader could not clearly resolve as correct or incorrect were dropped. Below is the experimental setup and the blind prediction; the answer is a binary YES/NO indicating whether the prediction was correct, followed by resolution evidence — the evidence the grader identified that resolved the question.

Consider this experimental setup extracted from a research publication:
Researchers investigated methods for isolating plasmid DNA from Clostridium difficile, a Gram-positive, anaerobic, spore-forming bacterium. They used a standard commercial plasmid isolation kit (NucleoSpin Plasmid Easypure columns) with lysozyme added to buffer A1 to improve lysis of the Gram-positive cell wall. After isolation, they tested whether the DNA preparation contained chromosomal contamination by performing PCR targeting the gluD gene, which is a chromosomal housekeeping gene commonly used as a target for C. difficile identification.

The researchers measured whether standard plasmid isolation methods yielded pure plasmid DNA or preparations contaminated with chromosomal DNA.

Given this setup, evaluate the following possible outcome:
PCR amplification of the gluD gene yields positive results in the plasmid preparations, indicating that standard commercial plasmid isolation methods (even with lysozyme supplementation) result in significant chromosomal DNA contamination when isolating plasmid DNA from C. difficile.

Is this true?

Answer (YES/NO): YES